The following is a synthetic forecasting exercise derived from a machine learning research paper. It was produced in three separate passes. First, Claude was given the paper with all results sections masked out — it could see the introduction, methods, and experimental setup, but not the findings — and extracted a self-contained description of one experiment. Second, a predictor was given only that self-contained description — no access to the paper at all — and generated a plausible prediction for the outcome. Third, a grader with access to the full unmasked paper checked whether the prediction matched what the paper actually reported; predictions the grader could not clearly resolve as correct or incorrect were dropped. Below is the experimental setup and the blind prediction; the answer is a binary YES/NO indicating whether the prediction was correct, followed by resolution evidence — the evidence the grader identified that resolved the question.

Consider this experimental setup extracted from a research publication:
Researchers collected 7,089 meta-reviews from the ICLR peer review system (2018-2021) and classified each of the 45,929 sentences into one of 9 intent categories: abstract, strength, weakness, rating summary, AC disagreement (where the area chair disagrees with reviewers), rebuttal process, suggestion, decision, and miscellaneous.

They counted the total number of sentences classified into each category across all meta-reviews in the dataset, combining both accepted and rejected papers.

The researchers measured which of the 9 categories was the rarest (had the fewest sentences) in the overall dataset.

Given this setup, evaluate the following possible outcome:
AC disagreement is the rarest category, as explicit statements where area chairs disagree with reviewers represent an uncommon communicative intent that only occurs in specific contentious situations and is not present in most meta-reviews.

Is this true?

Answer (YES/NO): YES